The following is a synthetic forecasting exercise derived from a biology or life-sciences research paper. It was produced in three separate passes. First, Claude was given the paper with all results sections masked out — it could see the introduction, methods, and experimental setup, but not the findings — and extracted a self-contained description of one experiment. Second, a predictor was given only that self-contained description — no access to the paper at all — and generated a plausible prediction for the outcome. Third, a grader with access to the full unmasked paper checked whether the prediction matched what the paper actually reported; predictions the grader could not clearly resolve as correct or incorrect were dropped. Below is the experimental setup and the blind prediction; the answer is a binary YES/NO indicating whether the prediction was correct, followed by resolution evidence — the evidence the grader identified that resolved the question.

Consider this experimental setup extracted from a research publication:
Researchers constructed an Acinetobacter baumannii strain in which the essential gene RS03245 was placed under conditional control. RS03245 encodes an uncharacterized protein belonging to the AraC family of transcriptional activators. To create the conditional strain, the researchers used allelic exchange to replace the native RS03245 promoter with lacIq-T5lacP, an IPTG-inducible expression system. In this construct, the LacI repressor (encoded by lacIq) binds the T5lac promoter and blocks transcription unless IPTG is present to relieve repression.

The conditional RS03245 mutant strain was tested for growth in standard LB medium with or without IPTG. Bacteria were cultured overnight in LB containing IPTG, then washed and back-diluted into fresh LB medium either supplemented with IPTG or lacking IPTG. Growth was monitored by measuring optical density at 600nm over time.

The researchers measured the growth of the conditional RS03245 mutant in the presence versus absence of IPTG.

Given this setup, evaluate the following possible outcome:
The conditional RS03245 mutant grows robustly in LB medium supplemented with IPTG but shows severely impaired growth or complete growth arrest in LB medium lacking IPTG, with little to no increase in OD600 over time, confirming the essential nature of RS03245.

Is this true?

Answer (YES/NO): YES